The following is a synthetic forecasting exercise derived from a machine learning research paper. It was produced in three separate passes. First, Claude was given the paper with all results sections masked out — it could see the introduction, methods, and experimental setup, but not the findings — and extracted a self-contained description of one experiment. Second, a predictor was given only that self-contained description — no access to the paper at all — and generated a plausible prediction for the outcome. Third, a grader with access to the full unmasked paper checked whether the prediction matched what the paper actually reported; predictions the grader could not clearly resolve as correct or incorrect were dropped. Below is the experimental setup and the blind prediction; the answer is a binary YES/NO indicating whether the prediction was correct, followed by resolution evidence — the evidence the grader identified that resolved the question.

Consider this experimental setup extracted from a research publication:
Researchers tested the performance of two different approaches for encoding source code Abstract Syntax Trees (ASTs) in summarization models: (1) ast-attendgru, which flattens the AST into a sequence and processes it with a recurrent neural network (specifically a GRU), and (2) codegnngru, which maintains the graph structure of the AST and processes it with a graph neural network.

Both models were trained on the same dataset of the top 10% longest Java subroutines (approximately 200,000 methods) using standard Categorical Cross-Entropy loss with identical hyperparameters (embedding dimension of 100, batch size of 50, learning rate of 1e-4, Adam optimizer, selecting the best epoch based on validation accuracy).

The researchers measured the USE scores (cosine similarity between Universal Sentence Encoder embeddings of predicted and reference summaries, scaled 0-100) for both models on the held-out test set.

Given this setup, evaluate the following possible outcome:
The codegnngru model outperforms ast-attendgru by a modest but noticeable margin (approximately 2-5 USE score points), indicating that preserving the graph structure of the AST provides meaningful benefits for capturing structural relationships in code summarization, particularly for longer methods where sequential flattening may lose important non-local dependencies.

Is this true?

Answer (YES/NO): NO